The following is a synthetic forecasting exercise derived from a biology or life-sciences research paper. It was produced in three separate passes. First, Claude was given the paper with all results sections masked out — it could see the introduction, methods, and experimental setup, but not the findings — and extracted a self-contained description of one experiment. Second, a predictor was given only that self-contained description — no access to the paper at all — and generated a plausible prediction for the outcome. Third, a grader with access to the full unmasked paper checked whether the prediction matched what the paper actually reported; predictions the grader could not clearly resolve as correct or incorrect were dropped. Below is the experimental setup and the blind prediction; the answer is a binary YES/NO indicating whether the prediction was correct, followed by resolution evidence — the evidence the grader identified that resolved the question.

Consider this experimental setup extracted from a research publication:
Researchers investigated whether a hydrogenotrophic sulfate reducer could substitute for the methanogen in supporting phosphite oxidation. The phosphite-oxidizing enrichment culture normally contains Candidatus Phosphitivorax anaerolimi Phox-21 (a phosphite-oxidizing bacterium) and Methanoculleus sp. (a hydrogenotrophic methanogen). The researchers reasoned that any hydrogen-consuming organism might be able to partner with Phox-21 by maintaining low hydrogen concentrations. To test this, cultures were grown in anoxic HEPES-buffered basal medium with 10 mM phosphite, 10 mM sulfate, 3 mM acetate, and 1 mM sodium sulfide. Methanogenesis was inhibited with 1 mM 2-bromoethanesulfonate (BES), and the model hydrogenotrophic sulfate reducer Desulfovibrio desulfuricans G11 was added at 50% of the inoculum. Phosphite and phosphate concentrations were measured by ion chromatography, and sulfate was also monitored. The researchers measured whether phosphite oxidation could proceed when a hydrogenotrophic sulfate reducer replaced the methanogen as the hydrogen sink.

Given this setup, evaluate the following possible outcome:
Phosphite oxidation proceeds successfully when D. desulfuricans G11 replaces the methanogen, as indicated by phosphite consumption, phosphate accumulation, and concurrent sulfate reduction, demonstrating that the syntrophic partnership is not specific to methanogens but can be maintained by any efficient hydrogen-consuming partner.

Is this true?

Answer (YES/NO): YES